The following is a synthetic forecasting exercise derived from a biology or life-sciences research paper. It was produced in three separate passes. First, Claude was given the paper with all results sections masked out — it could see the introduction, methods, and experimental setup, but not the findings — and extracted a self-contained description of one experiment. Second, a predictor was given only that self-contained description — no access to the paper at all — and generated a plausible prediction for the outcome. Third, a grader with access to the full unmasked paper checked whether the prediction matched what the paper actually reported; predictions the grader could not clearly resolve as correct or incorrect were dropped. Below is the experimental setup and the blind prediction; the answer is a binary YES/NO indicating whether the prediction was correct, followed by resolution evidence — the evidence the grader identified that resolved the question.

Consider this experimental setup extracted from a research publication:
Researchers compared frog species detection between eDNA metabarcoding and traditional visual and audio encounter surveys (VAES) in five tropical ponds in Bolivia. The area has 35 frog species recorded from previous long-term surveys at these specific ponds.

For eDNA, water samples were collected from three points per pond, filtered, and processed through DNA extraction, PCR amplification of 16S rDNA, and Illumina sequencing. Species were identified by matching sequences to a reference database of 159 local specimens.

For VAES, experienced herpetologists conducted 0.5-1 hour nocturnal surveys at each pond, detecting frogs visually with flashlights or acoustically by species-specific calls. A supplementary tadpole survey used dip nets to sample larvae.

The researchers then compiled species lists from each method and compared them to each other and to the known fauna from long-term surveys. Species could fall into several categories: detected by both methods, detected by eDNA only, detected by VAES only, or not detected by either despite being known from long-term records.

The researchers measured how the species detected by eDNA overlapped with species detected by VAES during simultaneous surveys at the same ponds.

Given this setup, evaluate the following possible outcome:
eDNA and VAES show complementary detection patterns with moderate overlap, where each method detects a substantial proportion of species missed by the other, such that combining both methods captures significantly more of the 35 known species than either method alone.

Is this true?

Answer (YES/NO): YES